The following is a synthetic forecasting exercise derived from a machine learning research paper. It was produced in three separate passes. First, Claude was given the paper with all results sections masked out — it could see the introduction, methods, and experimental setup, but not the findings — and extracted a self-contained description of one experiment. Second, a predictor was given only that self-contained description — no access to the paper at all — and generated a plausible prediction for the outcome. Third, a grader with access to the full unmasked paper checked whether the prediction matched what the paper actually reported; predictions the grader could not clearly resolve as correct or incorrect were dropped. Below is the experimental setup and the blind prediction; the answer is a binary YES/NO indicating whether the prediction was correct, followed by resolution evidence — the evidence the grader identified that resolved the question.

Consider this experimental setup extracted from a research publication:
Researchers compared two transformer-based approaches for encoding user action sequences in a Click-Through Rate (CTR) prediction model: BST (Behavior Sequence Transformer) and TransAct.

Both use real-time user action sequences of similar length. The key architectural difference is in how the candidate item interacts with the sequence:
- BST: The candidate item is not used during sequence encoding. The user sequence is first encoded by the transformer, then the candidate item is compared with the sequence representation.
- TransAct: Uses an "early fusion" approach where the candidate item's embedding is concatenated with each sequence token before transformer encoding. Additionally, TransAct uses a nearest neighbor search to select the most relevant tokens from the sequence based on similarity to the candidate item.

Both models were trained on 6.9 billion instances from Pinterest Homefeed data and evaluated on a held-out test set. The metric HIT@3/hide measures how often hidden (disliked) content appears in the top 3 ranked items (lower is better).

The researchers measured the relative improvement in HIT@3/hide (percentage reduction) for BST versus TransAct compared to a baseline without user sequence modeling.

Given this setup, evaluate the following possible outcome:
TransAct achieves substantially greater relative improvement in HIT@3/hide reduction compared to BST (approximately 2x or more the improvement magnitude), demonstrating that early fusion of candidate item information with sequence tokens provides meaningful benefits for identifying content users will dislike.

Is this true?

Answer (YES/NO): YES